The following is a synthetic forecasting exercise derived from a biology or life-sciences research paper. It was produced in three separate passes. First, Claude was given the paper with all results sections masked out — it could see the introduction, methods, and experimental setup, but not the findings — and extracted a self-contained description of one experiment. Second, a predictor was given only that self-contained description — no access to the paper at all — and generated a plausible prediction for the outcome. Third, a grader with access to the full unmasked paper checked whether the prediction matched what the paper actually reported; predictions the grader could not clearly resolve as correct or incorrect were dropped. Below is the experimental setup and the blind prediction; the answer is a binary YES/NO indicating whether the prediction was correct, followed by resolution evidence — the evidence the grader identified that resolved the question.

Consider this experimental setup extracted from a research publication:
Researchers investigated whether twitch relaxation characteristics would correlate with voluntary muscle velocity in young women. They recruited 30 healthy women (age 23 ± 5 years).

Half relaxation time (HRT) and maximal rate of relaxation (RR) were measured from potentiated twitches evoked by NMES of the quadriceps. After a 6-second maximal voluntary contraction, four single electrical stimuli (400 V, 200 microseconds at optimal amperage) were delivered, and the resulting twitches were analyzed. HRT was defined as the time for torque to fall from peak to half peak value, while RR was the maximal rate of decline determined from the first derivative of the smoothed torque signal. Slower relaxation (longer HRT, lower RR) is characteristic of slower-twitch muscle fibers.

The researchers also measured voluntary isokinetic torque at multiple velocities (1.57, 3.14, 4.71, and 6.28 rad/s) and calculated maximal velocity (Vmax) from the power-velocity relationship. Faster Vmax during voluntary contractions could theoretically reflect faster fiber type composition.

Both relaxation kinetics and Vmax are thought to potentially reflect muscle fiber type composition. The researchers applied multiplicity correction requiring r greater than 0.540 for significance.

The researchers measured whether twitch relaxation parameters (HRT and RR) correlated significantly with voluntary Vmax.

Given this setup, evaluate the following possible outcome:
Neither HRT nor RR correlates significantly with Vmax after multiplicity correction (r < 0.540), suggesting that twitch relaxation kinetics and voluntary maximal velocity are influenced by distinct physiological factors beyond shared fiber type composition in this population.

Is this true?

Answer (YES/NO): YES